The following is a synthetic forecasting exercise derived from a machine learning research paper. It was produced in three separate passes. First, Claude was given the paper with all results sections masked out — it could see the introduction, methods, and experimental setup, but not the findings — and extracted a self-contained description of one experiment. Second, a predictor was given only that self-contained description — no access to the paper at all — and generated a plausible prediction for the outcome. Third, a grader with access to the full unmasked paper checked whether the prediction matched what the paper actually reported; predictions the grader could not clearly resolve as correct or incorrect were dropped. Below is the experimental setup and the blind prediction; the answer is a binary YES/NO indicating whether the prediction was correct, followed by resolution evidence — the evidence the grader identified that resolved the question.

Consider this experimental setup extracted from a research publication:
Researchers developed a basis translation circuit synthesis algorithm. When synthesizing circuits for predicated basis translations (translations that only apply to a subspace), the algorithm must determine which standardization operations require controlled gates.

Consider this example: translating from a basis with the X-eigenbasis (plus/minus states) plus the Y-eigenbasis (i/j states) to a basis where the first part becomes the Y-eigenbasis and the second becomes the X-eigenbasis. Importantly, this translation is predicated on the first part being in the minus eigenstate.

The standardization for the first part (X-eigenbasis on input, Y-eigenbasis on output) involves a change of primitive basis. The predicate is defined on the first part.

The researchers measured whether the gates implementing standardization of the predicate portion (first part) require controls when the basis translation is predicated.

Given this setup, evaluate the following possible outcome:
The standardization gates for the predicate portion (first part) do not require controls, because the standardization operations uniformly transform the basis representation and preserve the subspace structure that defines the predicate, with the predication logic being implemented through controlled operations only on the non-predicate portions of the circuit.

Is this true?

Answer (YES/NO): YES